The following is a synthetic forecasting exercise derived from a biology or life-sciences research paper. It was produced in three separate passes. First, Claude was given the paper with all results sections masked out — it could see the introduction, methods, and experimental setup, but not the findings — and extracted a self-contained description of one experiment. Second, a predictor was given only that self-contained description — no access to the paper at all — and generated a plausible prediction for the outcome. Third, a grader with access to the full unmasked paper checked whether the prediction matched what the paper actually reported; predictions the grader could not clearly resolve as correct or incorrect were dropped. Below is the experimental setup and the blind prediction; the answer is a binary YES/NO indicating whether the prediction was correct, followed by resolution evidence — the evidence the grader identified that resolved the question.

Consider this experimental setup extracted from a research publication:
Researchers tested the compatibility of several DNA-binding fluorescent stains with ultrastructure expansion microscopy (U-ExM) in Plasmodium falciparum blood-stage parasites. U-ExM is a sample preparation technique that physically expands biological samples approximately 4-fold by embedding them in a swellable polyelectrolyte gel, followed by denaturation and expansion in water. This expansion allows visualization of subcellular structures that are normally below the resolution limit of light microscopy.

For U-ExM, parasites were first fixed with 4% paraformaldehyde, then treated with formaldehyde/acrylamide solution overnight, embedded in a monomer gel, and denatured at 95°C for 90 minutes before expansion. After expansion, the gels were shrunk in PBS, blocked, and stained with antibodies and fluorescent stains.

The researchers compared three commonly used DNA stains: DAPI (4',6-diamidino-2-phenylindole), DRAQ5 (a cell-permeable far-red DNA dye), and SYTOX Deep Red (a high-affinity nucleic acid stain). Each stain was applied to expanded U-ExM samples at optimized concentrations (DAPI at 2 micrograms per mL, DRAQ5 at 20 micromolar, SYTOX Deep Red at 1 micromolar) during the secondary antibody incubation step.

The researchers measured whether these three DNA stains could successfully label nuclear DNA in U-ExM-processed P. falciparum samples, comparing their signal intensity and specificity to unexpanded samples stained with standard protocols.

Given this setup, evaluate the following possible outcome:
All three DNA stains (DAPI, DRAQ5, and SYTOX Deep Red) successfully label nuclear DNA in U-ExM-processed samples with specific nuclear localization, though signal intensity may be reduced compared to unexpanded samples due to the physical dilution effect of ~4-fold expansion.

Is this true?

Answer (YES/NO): NO